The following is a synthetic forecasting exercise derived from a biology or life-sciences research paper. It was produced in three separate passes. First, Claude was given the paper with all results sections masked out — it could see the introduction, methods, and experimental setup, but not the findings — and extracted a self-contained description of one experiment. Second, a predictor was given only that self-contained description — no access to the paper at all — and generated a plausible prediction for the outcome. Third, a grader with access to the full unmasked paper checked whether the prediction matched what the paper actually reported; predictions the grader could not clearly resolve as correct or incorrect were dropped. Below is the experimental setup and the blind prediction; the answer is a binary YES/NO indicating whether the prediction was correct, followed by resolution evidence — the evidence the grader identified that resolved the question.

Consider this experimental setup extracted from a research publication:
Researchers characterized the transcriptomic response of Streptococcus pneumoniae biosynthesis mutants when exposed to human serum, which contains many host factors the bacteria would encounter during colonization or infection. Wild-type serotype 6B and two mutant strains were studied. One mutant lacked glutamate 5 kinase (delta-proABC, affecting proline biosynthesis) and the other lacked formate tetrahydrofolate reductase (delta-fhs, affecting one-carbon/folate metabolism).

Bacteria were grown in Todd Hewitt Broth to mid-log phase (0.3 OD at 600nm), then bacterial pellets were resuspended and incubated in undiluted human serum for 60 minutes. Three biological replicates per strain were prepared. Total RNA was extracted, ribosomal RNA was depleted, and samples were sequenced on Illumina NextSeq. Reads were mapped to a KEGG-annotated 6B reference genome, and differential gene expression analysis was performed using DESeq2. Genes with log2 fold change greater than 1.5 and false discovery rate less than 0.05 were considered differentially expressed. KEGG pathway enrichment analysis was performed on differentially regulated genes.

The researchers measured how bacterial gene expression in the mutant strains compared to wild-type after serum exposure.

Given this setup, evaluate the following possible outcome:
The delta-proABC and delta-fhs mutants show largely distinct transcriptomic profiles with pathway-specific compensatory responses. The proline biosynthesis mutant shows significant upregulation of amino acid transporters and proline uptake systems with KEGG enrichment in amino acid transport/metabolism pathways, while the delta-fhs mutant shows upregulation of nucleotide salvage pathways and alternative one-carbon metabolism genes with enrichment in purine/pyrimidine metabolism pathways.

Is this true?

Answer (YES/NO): NO